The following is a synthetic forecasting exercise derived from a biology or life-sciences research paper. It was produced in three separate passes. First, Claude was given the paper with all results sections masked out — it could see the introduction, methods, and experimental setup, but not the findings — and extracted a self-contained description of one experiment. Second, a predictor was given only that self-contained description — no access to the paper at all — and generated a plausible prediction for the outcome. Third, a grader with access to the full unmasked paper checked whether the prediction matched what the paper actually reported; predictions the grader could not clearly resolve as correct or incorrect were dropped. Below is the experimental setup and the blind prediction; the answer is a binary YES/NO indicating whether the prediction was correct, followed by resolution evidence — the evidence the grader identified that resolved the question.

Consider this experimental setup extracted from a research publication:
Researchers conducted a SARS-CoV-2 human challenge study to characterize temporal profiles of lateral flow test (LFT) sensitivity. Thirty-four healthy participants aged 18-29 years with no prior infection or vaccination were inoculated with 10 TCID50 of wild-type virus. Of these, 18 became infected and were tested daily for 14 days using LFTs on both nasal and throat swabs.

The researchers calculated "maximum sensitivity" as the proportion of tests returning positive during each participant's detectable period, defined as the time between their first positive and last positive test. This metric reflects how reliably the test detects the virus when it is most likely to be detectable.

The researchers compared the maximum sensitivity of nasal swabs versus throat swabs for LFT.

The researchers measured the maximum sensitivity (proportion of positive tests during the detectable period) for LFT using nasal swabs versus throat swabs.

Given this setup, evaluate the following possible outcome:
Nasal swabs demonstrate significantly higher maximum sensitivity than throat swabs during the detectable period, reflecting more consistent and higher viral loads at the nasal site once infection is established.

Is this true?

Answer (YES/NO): NO